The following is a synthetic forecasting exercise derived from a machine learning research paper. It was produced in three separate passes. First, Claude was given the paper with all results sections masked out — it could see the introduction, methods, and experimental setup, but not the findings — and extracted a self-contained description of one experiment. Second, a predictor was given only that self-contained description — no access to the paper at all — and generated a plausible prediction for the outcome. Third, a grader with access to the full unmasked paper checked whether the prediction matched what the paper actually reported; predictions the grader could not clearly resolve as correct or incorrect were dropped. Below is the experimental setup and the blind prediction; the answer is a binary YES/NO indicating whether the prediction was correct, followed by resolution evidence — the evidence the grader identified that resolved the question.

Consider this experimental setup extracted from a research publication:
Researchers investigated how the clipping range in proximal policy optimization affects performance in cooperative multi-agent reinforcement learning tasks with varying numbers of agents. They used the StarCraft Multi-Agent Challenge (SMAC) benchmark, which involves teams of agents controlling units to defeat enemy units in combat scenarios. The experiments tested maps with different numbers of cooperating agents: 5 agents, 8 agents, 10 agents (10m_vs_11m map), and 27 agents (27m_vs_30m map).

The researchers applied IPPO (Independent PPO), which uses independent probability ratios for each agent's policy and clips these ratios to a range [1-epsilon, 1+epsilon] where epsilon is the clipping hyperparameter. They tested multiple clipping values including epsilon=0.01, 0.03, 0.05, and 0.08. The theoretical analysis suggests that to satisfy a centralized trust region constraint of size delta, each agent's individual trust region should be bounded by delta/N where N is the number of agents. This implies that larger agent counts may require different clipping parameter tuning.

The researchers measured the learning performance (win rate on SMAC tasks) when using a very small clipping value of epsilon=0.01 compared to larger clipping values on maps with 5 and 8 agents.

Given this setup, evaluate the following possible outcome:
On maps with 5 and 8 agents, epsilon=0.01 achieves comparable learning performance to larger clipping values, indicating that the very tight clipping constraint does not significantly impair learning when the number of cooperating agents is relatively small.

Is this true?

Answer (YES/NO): NO